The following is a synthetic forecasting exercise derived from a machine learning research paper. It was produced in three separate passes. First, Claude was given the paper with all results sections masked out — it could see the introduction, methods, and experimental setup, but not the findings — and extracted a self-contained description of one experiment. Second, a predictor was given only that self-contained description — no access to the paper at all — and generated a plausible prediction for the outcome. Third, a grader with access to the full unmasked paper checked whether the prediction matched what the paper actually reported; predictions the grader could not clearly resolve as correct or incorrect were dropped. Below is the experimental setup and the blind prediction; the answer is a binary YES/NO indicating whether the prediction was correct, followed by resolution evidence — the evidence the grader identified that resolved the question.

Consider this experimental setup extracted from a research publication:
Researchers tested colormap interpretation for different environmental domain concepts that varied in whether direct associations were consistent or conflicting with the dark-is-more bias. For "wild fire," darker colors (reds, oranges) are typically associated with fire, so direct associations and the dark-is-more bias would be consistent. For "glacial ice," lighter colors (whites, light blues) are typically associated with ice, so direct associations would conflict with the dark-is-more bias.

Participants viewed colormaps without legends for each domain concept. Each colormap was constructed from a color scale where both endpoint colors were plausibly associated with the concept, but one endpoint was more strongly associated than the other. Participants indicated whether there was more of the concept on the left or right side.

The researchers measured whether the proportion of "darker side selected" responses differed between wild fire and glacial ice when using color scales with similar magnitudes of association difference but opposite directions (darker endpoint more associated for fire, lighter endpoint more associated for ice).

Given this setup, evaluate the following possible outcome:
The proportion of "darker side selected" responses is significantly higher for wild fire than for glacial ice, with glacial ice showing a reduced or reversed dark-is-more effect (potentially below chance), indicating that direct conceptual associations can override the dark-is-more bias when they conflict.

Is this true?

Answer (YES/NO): YES